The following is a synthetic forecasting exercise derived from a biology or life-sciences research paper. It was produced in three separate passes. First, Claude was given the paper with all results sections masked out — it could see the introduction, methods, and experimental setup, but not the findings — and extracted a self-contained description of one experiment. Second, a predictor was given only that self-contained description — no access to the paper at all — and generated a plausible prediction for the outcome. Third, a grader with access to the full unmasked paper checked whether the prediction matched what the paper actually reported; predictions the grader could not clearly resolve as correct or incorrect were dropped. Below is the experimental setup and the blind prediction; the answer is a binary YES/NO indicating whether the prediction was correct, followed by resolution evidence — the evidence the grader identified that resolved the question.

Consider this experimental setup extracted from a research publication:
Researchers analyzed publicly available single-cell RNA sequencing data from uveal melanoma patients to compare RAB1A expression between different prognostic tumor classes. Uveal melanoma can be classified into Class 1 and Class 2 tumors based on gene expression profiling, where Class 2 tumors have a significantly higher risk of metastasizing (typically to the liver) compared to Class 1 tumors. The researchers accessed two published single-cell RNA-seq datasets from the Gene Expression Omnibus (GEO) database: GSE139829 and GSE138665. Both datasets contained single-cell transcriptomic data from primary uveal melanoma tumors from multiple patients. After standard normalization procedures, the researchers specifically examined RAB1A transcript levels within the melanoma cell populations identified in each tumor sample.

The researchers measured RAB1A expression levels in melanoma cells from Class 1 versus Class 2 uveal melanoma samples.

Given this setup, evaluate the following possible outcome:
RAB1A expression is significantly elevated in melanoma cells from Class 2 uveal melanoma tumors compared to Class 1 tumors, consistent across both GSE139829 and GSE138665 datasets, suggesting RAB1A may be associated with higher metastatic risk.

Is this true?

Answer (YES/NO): YES